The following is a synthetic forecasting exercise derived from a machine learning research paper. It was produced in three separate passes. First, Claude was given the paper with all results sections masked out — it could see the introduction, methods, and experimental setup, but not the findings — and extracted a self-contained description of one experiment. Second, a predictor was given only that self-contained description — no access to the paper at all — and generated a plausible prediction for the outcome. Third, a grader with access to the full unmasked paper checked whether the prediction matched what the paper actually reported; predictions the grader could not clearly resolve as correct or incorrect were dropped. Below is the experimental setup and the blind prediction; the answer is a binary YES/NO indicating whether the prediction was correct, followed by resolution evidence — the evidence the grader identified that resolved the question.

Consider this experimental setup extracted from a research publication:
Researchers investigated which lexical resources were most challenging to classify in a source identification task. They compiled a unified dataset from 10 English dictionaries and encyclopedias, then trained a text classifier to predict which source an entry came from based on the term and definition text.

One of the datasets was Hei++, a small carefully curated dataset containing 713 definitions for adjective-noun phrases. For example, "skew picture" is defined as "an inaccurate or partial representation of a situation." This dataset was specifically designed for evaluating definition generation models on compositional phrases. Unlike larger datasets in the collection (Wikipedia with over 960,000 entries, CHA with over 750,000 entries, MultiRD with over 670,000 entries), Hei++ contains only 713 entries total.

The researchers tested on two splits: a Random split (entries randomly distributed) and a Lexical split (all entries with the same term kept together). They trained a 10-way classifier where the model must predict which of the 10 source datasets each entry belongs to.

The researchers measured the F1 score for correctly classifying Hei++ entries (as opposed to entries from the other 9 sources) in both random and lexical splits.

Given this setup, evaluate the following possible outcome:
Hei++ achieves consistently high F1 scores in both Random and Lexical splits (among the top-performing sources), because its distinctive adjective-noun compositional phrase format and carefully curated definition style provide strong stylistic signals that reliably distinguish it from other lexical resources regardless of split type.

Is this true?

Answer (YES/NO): NO